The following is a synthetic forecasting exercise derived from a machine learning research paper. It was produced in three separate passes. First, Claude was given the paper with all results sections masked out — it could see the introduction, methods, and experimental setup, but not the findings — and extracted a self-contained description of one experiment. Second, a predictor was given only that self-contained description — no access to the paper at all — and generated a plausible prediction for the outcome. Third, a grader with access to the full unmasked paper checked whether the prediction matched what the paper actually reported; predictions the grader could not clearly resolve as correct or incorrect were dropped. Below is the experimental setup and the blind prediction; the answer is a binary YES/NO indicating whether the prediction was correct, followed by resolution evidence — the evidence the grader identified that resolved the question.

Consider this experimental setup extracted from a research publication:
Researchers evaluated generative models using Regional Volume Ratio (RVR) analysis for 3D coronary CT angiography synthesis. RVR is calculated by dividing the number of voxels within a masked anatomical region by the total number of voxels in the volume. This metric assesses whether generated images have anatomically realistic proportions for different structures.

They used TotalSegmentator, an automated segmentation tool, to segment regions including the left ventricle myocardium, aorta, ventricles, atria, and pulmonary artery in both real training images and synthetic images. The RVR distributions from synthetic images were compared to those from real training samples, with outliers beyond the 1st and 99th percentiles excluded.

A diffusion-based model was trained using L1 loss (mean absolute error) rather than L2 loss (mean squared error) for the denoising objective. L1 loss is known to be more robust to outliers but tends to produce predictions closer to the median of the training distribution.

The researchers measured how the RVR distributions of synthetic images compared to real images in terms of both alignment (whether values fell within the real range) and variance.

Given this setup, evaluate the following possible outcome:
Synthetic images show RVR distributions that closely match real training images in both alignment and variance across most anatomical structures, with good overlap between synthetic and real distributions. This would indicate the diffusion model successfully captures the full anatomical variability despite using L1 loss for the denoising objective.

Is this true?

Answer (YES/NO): NO